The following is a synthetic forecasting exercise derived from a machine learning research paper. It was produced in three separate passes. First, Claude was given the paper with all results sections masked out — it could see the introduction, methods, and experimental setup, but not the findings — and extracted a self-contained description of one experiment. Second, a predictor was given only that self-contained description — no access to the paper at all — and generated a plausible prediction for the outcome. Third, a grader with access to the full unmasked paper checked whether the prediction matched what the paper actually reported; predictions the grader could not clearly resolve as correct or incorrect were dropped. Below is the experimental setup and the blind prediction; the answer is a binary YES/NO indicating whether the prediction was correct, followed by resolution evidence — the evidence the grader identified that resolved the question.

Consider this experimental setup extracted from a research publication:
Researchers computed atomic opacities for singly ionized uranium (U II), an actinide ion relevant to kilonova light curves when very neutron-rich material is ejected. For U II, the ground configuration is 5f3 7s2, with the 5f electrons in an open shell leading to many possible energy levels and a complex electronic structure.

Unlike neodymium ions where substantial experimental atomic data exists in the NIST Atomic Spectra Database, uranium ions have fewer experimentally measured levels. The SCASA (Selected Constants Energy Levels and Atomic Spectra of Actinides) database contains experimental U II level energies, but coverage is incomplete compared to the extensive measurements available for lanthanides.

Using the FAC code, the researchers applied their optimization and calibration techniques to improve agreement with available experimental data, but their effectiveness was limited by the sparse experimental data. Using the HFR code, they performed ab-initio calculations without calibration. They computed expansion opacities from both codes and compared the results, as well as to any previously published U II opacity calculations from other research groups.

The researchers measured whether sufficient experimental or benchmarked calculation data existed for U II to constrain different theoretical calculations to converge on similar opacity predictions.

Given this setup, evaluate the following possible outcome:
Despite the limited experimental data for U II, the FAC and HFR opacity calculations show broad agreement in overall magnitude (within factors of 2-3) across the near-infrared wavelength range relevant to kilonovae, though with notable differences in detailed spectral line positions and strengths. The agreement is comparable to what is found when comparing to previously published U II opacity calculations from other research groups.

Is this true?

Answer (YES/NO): YES